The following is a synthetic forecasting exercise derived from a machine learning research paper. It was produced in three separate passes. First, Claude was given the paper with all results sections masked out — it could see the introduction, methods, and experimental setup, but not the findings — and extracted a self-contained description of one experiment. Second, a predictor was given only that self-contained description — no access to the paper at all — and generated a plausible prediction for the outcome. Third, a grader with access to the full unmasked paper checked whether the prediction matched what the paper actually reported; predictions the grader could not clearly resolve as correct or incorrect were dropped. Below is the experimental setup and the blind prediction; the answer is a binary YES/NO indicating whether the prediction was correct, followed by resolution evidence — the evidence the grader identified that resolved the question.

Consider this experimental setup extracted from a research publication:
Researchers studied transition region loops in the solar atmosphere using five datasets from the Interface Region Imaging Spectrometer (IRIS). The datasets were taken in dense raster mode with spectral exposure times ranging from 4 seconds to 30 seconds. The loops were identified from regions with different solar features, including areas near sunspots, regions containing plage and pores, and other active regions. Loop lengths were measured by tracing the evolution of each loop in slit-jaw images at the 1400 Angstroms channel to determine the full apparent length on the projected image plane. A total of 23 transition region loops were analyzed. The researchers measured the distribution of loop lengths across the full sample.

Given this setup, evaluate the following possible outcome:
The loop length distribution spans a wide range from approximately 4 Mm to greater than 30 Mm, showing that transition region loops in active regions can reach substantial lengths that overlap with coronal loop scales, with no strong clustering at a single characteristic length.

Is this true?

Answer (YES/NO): NO